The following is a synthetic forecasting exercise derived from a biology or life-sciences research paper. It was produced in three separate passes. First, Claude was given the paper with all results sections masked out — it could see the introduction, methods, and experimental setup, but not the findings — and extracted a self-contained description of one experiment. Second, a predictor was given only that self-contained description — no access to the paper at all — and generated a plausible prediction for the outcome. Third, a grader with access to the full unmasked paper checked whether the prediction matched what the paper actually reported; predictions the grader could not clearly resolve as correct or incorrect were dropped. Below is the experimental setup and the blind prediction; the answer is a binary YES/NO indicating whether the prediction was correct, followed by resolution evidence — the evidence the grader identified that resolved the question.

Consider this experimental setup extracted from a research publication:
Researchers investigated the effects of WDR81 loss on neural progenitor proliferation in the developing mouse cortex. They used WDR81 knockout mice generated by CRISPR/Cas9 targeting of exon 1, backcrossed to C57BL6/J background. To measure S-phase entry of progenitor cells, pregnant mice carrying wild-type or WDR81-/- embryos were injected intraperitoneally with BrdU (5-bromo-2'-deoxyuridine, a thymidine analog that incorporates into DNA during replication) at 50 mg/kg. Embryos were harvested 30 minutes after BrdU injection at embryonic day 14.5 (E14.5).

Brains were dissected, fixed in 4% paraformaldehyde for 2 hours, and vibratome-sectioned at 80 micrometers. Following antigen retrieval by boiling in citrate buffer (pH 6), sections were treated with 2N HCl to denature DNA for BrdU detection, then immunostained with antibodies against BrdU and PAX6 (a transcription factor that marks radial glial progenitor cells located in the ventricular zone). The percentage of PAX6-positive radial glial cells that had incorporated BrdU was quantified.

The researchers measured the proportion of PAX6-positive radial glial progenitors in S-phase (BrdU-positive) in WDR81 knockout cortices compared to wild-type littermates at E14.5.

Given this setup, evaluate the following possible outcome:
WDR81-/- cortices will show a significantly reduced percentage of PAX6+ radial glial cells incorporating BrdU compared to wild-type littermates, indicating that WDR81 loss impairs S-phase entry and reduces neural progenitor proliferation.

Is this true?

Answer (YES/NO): NO